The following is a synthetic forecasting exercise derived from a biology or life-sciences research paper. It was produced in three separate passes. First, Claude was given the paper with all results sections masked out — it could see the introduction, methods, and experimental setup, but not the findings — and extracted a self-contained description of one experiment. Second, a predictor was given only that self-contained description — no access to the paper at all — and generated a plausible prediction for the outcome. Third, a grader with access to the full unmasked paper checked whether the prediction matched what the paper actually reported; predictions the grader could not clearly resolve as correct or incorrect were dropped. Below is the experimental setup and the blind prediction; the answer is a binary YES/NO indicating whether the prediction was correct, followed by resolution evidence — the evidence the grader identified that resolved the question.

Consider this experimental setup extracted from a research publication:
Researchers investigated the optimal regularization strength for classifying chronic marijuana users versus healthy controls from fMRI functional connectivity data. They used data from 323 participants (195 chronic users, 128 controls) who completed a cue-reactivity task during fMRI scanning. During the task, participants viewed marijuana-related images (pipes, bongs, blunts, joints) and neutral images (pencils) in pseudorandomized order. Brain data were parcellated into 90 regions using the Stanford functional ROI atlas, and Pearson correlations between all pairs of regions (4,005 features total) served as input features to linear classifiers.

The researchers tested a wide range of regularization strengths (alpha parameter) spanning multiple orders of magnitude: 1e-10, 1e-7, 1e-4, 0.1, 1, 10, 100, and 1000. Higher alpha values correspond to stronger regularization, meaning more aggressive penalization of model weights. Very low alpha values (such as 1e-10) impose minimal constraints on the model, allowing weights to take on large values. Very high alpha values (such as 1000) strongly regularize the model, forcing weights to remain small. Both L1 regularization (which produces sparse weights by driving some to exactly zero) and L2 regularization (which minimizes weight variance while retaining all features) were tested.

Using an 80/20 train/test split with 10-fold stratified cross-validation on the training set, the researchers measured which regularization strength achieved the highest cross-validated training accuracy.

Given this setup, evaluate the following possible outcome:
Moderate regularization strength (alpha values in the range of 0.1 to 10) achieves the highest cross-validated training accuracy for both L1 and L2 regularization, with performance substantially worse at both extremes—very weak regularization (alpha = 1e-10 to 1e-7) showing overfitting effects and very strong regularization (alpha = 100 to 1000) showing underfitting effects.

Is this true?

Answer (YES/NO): NO